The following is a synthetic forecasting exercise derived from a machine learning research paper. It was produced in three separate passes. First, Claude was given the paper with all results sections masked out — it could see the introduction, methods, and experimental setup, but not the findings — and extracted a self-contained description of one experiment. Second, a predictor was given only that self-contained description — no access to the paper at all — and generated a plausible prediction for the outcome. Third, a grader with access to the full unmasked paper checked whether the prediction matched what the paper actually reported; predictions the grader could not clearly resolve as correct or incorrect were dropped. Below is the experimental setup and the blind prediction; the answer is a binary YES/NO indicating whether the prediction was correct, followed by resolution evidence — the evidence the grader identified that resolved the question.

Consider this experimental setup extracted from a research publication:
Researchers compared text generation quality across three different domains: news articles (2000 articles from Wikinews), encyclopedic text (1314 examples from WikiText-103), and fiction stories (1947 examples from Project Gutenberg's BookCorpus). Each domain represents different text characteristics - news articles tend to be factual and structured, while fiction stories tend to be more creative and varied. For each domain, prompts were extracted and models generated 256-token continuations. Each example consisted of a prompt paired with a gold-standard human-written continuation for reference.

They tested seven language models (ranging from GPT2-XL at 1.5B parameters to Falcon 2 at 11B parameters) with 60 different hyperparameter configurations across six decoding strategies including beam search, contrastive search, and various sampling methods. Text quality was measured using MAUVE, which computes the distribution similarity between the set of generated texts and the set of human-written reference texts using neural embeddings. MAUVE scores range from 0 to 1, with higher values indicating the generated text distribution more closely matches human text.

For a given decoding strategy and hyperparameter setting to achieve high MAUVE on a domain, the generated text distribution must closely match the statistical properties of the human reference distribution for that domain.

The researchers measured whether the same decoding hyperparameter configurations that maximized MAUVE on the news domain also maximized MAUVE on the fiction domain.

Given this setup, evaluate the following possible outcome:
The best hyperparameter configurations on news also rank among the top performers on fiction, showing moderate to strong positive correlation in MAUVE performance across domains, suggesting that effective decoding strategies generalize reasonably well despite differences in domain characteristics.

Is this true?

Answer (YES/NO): NO